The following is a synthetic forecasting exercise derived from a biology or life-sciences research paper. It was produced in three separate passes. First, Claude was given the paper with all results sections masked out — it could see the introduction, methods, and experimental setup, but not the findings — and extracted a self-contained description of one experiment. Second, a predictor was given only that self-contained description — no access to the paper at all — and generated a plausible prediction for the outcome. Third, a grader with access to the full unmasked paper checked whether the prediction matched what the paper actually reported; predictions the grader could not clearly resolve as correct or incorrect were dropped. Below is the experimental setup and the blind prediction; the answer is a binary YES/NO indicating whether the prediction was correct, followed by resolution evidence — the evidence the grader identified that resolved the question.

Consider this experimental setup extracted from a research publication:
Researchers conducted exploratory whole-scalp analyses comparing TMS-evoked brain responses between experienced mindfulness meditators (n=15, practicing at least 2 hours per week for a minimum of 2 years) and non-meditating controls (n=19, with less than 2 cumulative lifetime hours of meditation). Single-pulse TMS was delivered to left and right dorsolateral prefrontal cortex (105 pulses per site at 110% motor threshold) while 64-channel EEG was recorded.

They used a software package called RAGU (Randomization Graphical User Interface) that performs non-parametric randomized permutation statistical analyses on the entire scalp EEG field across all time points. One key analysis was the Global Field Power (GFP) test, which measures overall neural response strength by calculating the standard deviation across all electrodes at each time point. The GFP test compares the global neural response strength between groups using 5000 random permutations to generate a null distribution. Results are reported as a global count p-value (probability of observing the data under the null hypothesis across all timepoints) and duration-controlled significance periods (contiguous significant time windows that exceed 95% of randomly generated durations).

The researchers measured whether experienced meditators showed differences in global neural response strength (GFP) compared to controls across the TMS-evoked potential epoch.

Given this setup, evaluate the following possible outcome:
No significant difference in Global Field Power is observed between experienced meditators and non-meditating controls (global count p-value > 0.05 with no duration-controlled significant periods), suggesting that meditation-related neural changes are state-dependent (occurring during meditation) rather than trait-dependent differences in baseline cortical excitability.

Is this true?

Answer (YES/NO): NO